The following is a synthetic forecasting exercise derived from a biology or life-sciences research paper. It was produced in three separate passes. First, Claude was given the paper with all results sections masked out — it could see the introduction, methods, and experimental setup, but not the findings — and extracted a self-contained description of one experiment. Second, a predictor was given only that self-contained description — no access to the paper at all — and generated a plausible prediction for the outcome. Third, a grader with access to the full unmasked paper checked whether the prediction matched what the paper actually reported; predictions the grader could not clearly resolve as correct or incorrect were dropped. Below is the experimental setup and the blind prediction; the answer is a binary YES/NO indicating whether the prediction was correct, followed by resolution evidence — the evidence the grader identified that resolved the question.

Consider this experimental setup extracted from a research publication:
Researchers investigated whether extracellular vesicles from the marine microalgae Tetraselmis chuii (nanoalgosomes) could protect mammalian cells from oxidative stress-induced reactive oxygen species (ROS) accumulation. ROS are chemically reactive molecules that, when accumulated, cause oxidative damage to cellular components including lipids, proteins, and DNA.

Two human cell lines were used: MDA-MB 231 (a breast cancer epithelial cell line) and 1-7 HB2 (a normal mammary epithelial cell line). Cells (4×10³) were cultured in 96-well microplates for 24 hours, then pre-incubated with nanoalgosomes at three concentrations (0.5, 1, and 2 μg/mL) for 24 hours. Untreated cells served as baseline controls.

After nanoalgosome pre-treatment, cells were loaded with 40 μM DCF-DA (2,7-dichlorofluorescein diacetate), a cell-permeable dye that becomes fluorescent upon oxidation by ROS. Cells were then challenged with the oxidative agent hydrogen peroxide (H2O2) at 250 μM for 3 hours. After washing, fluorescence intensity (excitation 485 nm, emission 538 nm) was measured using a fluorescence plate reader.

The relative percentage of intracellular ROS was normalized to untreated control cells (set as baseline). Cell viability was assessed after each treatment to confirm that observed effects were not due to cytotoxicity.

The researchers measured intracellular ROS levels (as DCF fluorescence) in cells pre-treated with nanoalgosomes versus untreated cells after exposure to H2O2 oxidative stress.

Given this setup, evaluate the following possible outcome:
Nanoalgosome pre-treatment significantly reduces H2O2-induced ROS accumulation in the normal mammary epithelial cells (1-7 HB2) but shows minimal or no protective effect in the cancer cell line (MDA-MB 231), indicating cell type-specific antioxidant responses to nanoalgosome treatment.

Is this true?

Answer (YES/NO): NO